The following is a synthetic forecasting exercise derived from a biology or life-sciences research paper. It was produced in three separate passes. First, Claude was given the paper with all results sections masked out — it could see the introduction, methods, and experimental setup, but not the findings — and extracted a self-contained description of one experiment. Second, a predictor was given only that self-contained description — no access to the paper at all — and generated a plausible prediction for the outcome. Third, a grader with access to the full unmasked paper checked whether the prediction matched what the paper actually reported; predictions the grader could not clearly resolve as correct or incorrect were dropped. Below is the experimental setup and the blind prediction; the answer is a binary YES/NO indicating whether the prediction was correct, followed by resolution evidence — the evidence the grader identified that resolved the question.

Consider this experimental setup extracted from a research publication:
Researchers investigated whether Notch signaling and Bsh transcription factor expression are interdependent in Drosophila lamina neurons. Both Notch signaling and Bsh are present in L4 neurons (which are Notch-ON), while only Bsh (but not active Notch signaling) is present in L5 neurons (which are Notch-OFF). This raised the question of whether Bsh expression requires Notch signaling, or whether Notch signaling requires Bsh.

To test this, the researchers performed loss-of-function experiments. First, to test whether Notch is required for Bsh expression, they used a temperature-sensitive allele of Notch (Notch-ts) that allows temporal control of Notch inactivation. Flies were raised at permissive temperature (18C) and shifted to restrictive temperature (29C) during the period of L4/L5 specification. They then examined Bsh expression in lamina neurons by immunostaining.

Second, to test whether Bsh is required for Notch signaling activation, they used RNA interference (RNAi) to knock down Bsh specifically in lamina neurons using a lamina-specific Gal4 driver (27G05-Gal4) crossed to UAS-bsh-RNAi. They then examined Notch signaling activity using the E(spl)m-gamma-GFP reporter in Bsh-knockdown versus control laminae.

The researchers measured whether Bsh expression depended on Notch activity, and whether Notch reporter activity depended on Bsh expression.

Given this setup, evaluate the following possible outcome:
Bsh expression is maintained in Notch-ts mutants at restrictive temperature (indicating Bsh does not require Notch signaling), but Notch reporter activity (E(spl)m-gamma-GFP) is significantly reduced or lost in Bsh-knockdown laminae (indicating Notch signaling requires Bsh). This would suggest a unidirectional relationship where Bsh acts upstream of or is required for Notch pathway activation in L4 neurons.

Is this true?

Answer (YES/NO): NO